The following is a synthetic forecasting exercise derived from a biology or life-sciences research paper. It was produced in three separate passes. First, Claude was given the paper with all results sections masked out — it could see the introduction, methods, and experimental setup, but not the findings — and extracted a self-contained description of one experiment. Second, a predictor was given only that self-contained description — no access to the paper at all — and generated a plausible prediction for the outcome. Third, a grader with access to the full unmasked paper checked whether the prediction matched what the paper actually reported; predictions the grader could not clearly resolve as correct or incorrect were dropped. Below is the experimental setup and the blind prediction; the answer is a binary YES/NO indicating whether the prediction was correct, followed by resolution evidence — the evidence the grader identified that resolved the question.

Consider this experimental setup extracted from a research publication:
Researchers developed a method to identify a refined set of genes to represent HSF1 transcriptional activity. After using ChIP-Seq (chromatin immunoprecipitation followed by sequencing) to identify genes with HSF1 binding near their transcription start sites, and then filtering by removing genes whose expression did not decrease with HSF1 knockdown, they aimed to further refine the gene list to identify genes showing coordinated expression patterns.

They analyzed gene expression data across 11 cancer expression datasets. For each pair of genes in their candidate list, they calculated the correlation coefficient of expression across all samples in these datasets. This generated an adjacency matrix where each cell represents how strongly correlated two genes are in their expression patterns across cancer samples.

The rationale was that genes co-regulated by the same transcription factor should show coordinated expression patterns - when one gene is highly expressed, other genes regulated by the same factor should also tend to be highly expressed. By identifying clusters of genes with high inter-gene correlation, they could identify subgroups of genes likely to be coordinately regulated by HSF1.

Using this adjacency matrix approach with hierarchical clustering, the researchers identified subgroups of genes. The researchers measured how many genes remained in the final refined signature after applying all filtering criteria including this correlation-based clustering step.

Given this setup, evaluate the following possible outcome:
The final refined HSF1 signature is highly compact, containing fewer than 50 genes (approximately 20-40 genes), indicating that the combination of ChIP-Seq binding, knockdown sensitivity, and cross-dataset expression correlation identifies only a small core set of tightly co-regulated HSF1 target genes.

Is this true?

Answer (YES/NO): YES